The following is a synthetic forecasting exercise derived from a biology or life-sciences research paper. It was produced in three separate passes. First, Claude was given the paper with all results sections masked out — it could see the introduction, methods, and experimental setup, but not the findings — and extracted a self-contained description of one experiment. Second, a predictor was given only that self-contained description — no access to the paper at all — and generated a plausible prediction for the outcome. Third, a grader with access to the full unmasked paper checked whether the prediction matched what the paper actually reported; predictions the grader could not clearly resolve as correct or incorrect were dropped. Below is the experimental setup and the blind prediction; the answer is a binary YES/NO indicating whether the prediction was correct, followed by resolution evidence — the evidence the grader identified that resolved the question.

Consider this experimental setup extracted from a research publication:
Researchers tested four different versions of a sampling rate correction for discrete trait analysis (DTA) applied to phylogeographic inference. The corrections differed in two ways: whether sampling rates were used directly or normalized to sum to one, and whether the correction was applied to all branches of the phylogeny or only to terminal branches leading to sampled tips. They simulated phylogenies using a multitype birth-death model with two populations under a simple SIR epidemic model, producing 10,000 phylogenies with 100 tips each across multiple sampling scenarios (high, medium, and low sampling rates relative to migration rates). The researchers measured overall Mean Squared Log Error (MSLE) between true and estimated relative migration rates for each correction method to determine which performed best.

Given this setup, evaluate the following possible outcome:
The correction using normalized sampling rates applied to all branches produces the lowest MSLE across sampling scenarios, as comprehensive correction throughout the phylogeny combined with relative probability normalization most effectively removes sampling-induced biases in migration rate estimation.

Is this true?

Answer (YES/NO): NO